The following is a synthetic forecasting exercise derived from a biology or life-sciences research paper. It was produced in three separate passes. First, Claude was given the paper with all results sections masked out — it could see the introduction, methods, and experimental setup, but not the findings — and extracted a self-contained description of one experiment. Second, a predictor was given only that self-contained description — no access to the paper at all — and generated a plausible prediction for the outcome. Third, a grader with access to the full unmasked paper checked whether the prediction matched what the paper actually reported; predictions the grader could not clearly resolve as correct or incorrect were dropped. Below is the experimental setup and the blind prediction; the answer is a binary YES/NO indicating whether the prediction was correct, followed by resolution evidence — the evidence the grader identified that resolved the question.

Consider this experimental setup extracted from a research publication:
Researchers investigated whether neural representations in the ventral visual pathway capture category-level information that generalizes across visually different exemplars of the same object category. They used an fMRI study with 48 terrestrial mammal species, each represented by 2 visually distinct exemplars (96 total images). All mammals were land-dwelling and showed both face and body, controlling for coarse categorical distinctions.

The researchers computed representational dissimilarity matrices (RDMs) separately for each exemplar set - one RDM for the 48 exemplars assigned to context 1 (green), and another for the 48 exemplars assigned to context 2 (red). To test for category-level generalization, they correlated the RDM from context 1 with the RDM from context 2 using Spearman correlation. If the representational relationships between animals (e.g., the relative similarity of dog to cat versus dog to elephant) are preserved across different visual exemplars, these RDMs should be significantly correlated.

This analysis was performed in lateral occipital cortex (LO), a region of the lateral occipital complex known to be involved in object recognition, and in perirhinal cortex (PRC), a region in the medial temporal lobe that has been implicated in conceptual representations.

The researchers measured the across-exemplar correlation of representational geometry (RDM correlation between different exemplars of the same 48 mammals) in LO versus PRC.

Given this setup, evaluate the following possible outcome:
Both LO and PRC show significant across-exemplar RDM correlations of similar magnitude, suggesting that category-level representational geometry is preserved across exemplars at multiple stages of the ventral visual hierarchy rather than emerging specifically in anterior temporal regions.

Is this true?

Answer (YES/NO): NO